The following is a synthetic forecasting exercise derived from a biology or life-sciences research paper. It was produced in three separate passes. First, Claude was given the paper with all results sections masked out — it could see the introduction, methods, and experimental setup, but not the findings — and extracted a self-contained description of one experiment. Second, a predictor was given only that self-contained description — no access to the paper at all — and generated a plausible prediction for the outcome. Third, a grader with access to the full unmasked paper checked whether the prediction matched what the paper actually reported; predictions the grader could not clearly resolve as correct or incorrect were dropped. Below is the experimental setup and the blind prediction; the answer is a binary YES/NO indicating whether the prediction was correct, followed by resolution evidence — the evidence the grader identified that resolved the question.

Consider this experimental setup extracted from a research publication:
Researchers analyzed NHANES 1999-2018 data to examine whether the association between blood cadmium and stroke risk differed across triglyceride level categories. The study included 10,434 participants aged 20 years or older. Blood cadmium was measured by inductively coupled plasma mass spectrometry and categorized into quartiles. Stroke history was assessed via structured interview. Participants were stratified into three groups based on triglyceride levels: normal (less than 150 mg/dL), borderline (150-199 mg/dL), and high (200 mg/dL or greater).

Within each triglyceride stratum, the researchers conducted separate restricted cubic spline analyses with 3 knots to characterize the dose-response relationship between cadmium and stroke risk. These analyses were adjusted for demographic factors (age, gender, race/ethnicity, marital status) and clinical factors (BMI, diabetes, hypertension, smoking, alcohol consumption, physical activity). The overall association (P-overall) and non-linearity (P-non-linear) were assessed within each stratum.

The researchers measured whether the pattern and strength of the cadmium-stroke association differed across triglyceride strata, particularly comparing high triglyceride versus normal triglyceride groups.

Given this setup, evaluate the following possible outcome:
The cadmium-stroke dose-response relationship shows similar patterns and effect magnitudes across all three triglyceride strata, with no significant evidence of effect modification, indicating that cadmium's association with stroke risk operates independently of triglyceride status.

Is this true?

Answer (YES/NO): NO